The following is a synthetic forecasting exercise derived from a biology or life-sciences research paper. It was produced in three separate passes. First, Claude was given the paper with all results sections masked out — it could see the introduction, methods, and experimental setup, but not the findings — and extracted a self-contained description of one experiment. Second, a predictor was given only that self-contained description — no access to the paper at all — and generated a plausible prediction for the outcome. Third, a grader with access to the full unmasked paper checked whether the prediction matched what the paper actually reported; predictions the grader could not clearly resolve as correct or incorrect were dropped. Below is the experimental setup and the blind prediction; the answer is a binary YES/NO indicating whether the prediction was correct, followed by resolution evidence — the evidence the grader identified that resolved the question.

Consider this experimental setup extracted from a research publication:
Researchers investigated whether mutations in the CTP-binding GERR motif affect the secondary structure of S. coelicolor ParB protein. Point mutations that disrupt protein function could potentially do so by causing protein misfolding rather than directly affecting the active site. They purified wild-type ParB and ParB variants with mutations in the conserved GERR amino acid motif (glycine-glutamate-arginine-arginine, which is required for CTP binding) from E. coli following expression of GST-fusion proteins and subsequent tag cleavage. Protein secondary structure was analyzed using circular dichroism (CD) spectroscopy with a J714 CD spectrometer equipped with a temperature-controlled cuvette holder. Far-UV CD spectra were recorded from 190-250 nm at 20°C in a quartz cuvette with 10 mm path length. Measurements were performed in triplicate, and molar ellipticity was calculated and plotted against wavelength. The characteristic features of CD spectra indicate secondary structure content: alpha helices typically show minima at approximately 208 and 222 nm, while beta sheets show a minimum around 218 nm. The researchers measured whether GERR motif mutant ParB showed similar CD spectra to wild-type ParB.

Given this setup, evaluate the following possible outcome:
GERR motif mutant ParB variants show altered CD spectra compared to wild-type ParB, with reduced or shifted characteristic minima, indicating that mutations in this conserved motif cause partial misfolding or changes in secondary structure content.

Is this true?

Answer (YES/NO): NO